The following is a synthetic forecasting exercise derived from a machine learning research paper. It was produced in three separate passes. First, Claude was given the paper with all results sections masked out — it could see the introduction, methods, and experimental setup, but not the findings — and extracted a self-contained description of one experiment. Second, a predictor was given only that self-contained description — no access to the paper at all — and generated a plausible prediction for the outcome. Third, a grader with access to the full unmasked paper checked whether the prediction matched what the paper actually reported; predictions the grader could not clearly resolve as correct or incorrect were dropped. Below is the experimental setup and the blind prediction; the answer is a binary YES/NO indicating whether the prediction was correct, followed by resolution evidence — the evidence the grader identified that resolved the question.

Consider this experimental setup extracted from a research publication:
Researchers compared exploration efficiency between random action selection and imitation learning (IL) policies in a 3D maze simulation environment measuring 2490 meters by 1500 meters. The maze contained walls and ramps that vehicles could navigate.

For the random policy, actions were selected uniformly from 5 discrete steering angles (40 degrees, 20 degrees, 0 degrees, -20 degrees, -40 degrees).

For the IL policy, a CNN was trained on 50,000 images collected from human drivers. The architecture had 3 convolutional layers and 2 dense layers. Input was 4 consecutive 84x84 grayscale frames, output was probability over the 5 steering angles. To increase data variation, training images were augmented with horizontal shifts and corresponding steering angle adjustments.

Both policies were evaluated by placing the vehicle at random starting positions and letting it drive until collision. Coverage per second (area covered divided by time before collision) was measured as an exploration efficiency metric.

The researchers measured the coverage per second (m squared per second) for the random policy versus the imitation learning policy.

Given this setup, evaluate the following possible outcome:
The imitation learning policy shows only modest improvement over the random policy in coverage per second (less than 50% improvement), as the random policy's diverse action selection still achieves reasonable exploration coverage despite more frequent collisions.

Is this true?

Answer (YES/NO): NO